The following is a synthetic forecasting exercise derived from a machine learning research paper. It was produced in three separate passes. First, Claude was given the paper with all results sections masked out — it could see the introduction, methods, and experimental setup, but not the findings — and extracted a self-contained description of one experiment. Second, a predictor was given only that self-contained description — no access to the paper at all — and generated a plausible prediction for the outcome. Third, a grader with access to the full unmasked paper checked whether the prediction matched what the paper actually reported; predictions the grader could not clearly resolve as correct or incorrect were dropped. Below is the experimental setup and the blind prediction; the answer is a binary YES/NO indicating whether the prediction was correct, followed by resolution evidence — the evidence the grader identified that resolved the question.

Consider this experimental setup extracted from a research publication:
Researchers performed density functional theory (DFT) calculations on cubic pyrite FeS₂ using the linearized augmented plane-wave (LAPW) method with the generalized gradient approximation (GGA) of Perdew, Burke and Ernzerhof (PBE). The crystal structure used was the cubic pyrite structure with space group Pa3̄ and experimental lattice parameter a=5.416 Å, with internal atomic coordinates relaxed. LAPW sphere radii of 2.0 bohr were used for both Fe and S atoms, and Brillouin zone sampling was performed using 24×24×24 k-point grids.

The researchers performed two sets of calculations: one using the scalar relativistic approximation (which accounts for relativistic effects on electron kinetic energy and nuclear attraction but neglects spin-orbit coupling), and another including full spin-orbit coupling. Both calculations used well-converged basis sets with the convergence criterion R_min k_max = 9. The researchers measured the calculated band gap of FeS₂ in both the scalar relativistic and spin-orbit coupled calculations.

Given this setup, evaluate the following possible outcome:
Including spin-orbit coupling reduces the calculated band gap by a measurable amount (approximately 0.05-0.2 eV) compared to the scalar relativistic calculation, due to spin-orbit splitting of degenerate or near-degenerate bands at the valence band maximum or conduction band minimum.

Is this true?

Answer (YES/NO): NO